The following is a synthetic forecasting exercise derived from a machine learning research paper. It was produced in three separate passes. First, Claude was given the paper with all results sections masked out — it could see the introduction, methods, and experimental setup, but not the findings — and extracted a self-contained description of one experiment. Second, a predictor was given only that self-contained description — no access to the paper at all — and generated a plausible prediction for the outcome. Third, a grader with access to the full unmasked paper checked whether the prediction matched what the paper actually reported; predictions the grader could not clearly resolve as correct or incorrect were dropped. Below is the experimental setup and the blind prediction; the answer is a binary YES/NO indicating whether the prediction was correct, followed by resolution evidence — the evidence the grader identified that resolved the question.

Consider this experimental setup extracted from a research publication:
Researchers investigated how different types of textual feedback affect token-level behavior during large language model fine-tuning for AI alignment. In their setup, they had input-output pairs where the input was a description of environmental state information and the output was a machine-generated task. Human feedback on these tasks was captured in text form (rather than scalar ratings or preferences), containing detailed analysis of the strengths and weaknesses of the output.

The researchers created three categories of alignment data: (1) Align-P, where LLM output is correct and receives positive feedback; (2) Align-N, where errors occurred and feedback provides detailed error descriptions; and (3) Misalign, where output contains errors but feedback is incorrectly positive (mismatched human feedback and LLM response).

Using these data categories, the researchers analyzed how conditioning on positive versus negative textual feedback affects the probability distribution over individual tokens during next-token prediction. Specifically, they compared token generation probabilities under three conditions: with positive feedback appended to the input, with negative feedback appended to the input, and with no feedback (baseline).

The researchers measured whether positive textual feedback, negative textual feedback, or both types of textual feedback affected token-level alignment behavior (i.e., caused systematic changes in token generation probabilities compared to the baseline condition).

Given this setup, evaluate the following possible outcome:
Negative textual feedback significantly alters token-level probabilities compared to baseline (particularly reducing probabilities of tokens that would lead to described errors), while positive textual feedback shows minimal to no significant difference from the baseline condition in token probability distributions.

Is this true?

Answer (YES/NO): NO